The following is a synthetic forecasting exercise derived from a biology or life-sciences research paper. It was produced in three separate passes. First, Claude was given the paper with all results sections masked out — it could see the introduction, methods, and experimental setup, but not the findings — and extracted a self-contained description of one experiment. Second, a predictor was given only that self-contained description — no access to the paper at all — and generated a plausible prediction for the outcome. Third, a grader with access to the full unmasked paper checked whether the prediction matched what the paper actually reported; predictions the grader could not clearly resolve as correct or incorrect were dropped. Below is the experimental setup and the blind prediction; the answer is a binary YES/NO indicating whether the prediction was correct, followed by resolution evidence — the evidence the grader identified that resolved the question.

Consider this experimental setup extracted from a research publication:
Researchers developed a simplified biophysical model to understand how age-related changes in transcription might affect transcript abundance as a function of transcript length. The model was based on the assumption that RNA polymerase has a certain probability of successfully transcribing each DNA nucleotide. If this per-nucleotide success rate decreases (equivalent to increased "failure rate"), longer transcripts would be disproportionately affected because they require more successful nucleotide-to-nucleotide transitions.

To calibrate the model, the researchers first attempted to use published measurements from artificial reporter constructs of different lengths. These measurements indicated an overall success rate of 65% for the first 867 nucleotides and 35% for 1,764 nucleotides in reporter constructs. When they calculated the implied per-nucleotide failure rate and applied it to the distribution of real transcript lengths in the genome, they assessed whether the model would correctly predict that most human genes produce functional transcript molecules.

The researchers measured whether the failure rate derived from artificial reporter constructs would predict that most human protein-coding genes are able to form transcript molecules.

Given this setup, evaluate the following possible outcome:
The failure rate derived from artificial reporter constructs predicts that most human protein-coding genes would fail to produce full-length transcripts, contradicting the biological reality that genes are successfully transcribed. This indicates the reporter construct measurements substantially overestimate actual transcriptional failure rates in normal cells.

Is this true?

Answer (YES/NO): YES